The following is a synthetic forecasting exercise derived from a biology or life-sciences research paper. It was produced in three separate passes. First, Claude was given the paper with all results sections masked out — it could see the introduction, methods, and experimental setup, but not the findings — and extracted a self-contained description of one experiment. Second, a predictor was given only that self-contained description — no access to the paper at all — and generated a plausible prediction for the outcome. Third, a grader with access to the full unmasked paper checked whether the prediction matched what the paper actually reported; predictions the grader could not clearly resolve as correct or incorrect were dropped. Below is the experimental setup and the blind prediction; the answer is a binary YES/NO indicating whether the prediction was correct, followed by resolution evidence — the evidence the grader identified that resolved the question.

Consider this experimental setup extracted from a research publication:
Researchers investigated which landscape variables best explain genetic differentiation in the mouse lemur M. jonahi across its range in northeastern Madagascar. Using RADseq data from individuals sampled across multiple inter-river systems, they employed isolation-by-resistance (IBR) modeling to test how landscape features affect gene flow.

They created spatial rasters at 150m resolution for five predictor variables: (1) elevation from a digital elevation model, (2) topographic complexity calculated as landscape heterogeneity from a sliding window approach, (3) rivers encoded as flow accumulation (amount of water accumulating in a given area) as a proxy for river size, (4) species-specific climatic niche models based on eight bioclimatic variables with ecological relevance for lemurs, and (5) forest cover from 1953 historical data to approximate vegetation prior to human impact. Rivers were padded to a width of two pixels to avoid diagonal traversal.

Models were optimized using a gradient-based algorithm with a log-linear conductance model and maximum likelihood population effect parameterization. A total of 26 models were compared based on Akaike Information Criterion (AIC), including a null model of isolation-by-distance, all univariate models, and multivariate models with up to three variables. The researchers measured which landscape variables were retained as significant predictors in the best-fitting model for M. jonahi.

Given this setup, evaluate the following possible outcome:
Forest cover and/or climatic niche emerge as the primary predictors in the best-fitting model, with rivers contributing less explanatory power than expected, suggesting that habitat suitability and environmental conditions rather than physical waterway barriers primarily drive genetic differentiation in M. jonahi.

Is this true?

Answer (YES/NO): NO